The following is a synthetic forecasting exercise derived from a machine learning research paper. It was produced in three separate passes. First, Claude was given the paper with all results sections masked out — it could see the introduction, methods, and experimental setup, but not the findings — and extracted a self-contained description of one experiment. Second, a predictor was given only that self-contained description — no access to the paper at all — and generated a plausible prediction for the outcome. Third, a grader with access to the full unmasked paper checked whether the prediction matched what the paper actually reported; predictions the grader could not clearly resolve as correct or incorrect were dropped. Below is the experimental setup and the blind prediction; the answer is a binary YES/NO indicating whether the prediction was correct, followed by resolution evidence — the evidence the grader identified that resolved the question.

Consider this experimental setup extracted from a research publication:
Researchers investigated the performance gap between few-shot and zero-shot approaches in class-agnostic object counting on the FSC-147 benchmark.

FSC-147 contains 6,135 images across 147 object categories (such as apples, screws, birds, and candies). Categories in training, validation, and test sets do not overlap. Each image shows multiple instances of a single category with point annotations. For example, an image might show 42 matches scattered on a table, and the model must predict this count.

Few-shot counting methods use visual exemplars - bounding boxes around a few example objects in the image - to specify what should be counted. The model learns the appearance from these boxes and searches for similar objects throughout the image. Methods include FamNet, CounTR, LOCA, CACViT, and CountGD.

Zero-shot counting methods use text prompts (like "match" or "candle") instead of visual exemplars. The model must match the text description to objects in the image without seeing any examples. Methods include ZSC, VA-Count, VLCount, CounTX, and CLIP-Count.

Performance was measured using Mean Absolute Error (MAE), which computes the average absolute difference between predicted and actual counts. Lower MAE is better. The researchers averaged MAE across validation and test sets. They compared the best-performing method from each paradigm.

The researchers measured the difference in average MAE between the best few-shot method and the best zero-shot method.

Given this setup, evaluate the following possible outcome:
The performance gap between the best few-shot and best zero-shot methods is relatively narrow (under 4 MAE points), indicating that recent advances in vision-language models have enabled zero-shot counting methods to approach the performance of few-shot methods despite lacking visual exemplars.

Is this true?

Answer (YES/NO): NO